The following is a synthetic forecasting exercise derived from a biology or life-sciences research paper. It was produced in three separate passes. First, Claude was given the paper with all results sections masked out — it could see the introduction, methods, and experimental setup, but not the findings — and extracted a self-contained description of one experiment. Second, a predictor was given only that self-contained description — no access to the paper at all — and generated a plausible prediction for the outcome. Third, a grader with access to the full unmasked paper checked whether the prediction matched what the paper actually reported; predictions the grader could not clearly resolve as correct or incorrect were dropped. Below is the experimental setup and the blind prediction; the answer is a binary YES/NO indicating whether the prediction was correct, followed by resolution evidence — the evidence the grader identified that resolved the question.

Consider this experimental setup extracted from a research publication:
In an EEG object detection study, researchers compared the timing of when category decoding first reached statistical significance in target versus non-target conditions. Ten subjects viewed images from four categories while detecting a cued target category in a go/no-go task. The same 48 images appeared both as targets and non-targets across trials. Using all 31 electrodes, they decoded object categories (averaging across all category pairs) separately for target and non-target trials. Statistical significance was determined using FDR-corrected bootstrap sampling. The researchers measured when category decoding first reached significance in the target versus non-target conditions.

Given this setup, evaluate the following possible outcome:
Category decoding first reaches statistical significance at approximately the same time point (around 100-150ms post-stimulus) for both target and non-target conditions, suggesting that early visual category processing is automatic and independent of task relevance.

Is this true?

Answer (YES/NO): NO